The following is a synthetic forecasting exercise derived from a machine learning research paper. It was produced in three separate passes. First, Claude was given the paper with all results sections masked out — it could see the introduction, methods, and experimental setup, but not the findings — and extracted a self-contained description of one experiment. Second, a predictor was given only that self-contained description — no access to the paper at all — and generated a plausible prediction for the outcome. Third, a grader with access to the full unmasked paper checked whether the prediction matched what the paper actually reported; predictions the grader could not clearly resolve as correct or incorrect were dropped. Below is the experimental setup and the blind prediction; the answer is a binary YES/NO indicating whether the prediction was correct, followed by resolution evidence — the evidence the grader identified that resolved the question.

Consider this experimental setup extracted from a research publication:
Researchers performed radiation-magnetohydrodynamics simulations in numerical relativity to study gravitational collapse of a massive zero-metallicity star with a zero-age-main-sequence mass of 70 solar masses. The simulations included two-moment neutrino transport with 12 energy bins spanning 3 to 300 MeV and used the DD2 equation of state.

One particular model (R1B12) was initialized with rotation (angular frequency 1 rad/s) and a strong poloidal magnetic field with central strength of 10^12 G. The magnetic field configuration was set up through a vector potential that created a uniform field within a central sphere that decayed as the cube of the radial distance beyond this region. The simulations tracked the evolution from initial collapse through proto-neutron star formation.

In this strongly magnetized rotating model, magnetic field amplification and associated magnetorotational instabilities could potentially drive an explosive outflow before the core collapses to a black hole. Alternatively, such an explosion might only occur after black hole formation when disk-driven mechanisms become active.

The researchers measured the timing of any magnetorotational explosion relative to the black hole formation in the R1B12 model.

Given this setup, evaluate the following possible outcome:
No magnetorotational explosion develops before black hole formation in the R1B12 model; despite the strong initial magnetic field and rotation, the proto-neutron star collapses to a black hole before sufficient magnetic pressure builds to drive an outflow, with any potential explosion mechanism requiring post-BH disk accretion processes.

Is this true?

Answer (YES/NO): NO